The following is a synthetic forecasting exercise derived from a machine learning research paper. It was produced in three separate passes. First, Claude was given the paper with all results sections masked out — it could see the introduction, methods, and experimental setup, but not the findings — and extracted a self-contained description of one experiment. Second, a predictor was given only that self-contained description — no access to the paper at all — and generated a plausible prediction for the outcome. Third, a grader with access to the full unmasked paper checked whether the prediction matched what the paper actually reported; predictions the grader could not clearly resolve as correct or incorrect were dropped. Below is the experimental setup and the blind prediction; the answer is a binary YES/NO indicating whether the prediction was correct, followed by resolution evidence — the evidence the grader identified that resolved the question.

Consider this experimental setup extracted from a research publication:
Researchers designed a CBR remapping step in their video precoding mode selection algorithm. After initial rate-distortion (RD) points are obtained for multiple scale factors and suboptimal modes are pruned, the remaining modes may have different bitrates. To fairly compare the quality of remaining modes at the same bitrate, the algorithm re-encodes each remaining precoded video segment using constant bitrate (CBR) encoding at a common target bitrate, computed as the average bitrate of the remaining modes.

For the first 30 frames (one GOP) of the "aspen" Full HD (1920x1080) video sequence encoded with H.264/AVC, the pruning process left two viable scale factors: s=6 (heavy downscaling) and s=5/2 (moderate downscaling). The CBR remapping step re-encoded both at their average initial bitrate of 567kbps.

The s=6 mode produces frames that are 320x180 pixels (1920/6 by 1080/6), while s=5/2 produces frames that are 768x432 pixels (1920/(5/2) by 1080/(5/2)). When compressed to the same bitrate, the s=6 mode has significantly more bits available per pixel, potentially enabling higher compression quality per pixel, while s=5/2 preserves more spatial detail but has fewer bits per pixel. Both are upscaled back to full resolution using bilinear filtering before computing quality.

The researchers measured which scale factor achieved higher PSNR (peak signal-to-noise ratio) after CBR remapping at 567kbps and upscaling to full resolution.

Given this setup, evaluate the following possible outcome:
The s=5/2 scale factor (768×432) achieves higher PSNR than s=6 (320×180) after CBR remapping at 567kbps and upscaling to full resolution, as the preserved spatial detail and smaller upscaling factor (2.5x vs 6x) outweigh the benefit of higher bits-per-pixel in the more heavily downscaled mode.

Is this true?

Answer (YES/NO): NO